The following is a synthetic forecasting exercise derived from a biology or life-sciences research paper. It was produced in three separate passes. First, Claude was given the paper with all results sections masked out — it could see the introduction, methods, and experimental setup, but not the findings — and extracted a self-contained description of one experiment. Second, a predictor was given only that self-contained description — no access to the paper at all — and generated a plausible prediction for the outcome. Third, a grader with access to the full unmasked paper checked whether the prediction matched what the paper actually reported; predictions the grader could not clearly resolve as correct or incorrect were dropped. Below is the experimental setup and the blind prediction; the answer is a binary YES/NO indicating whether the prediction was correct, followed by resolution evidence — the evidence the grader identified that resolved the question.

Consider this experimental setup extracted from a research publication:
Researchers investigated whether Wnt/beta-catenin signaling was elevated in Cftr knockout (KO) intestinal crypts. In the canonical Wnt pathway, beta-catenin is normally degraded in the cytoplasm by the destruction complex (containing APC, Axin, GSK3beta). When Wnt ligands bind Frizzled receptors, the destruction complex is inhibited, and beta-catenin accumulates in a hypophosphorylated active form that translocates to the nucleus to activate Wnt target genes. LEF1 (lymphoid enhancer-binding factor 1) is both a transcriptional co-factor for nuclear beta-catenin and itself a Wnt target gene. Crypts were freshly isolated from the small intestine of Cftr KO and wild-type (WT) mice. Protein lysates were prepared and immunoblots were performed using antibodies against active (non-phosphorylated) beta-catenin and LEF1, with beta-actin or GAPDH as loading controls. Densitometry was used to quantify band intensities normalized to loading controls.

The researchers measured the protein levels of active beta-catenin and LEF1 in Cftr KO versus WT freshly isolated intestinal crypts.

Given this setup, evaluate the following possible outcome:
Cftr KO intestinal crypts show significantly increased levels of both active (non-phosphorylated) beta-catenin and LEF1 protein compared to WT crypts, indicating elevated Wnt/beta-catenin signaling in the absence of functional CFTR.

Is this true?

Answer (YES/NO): YES